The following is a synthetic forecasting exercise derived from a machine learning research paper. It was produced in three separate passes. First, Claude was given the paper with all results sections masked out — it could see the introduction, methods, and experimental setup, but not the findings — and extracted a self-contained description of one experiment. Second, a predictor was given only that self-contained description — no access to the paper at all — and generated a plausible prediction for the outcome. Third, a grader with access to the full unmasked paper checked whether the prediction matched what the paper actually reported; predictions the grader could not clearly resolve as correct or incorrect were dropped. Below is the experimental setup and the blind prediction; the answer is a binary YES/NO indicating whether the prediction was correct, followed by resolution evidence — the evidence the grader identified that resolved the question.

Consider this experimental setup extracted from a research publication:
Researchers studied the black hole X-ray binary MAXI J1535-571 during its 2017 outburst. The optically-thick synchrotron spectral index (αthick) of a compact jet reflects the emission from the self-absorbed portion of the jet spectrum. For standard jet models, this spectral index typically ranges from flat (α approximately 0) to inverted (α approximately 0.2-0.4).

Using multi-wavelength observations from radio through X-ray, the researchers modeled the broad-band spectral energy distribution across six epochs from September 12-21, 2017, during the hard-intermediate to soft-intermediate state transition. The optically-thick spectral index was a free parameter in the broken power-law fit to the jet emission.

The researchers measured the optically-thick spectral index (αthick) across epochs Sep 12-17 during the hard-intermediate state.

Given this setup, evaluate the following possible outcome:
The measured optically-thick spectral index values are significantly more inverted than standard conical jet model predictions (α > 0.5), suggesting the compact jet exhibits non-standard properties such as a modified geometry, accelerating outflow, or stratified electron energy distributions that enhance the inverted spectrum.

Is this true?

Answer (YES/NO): NO